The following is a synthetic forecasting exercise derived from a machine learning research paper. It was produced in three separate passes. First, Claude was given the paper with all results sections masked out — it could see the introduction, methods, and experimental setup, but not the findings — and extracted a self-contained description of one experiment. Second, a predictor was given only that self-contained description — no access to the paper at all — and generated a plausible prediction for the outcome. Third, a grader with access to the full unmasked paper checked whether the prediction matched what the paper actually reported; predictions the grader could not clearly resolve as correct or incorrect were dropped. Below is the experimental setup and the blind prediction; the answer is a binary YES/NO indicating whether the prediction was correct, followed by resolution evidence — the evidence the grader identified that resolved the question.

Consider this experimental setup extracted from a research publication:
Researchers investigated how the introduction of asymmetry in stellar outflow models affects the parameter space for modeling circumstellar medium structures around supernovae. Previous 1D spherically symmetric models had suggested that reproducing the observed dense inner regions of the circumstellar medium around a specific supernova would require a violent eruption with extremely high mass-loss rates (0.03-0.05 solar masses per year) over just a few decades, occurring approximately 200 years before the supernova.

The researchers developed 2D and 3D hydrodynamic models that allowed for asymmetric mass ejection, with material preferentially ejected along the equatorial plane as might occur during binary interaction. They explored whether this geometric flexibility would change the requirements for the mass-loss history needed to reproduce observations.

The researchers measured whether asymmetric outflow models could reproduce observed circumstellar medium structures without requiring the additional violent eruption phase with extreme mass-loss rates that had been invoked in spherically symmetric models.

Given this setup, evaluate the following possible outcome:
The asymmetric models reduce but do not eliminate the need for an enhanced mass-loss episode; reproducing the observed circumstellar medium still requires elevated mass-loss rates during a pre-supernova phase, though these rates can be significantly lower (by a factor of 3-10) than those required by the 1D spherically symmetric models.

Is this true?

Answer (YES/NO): NO